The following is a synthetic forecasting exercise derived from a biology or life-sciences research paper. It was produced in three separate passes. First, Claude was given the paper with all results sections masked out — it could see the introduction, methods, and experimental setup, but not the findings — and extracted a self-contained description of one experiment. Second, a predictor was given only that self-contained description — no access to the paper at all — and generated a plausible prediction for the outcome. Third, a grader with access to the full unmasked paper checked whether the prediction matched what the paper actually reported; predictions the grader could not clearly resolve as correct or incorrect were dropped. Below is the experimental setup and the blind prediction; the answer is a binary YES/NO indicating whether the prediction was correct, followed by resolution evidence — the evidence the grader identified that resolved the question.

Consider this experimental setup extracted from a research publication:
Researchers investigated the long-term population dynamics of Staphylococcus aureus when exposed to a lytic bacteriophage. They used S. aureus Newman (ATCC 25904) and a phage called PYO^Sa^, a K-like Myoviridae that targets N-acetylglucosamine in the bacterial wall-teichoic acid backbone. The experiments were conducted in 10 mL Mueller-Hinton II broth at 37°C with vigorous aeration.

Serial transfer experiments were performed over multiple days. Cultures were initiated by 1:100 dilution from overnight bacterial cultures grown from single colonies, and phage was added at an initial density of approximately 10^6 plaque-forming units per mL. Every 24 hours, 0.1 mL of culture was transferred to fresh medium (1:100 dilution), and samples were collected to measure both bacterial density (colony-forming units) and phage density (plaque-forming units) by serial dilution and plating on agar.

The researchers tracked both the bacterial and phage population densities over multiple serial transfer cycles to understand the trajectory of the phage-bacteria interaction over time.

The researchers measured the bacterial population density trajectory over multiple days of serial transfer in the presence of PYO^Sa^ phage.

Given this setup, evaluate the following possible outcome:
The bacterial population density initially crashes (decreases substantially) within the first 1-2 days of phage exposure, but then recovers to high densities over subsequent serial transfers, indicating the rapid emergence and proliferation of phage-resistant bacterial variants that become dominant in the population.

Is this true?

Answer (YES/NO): YES